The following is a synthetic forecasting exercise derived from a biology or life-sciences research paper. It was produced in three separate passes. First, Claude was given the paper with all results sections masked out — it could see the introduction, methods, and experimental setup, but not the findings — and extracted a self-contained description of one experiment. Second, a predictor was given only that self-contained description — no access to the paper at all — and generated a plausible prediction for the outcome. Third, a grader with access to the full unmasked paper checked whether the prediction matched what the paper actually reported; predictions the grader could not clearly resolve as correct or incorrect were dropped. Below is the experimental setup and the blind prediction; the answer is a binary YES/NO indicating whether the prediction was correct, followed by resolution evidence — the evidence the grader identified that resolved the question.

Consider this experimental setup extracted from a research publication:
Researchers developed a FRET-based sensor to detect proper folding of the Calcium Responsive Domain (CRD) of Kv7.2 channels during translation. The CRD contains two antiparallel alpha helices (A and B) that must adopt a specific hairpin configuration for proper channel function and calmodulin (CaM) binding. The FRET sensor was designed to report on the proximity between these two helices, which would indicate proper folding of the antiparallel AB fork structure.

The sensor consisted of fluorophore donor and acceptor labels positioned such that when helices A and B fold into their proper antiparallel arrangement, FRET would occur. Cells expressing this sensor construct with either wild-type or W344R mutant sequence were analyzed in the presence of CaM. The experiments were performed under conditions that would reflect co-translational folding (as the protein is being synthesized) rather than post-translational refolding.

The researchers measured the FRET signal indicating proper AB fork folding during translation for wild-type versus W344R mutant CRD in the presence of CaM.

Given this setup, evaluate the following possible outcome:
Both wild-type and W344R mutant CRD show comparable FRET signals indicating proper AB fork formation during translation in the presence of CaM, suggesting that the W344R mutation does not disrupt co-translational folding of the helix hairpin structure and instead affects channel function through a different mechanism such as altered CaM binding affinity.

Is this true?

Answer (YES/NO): NO